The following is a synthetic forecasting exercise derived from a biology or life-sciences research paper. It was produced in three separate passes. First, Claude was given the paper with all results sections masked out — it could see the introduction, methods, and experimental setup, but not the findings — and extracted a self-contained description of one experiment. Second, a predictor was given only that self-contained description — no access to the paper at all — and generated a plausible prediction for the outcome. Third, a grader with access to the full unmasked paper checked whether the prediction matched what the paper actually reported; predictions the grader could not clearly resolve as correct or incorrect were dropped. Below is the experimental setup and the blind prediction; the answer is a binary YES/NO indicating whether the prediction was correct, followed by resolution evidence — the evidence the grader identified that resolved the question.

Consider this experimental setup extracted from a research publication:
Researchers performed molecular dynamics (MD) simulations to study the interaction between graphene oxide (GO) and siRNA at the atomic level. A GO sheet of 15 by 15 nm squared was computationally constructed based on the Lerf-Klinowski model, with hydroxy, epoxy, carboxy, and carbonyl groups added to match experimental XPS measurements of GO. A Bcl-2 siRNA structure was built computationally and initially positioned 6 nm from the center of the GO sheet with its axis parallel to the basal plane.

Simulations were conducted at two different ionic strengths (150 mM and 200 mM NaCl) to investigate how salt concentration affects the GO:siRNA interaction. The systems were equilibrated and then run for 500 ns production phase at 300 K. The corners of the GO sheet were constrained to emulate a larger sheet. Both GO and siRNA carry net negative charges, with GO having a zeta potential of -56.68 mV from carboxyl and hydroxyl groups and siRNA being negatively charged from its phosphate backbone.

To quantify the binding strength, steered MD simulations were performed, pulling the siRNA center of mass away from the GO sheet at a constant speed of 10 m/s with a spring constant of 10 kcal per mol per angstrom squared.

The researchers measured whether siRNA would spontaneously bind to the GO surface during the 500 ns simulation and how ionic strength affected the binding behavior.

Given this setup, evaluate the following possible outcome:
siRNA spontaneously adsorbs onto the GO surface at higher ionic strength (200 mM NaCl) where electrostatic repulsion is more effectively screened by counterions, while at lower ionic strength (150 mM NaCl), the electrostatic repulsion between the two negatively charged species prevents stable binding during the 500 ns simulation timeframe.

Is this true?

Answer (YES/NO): NO